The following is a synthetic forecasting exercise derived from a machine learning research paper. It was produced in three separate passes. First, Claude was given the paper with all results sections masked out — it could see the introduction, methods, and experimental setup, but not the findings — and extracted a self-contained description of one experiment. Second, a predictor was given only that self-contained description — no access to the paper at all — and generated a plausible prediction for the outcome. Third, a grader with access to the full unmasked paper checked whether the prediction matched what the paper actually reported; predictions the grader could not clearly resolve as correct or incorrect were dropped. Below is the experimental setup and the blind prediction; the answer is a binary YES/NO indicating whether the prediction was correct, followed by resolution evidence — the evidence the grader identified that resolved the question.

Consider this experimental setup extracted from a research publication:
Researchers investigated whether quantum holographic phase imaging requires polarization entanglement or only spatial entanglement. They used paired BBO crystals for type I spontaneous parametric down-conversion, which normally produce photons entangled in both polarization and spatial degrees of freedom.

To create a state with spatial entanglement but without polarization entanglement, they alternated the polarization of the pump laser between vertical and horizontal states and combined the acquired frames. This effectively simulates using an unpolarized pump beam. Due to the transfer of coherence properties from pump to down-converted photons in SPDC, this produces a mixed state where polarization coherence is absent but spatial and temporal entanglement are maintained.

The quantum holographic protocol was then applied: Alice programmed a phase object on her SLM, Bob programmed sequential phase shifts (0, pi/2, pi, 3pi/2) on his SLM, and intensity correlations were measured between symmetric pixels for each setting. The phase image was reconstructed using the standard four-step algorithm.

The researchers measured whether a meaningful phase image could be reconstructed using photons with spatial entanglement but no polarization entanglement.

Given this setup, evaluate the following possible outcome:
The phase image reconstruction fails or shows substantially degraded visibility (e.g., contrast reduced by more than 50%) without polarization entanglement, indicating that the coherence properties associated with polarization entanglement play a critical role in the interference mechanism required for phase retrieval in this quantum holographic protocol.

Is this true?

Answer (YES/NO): YES